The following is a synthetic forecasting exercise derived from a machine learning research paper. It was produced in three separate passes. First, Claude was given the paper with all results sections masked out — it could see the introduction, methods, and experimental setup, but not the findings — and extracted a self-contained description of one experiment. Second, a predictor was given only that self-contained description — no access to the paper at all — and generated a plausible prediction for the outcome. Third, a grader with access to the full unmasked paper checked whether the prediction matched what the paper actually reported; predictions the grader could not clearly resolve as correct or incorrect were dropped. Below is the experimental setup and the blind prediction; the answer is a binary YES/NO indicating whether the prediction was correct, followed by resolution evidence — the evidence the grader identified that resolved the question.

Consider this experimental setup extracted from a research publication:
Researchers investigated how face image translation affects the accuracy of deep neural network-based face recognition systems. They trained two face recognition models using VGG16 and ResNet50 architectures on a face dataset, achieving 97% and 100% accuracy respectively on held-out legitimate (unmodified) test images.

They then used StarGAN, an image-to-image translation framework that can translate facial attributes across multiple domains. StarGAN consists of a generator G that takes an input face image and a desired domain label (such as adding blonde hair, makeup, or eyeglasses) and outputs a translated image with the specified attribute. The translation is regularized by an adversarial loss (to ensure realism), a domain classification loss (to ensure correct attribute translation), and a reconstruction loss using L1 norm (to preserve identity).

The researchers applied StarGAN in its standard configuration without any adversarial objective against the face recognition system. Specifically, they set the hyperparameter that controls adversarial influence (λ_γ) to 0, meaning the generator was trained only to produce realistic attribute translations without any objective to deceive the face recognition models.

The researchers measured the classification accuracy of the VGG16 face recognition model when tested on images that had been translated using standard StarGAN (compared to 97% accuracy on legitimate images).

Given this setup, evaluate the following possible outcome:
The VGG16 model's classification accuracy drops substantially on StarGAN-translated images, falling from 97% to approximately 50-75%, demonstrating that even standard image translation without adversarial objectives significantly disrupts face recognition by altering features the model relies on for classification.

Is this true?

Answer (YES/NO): NO